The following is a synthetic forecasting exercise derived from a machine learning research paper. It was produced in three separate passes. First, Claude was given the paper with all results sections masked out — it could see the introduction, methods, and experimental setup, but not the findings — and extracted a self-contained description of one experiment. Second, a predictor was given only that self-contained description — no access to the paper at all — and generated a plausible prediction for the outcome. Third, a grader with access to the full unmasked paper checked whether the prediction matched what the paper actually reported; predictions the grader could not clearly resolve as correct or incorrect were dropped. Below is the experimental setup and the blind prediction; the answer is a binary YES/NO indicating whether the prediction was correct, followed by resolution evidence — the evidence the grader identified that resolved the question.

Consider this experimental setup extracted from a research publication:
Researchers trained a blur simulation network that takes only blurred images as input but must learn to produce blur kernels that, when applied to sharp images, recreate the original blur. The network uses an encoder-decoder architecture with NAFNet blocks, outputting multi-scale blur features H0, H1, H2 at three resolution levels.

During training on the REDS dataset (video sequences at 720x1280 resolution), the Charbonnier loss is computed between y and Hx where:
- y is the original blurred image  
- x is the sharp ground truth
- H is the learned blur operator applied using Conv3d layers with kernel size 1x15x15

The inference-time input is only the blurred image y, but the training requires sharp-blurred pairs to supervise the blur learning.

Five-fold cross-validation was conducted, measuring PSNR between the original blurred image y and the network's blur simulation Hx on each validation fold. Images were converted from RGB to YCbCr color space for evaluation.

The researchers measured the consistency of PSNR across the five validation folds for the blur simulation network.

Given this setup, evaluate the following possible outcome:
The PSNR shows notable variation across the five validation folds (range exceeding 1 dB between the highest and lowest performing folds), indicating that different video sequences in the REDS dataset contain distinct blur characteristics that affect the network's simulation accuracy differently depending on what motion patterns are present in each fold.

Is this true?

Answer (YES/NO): YES